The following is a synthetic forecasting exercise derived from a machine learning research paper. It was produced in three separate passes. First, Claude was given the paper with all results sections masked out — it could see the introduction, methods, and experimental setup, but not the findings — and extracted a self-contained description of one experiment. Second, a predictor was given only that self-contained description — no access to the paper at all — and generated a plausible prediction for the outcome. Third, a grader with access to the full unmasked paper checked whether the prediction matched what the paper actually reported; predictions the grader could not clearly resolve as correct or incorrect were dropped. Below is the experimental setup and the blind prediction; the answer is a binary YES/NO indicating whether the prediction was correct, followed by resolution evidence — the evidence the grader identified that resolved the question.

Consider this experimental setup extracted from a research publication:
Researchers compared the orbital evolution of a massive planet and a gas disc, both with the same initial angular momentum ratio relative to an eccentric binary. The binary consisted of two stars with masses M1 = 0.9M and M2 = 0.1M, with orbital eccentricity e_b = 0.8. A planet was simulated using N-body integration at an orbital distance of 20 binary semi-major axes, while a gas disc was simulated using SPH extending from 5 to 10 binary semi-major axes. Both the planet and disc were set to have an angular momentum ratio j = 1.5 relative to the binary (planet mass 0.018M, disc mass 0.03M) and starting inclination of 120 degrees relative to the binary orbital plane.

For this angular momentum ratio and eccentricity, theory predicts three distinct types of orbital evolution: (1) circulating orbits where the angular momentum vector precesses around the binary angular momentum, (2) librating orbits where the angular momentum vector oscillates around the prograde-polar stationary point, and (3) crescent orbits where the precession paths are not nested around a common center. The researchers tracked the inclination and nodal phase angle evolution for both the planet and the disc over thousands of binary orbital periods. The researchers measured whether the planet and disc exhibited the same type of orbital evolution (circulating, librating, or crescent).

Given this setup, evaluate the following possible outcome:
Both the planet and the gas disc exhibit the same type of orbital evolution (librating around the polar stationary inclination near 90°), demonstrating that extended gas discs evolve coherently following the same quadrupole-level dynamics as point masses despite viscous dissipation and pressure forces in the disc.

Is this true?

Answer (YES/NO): NO